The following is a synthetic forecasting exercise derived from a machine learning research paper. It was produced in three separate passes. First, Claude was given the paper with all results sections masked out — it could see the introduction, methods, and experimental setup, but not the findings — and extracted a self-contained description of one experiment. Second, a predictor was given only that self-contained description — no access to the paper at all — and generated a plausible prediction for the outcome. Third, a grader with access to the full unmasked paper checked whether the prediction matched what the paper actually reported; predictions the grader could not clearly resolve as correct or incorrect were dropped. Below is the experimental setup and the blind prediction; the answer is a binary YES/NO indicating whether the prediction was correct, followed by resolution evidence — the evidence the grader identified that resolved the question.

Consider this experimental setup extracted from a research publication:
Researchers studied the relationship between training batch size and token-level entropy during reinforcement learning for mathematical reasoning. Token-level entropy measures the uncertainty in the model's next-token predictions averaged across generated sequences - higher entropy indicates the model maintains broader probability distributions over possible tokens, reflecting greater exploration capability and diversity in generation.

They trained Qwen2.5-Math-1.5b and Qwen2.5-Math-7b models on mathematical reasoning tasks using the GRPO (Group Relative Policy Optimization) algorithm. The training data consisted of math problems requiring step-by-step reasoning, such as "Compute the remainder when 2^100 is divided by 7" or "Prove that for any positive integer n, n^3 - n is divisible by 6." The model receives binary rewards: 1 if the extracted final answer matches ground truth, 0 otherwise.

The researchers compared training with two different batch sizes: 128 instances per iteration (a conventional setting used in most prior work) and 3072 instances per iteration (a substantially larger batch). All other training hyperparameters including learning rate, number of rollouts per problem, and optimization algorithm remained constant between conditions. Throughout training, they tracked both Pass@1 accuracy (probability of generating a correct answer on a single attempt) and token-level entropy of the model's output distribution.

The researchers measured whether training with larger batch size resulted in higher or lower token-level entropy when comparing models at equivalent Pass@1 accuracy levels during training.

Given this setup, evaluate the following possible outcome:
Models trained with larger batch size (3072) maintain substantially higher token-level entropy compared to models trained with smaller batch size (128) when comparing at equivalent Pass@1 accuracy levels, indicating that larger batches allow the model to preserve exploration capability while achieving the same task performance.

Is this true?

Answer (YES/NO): YES